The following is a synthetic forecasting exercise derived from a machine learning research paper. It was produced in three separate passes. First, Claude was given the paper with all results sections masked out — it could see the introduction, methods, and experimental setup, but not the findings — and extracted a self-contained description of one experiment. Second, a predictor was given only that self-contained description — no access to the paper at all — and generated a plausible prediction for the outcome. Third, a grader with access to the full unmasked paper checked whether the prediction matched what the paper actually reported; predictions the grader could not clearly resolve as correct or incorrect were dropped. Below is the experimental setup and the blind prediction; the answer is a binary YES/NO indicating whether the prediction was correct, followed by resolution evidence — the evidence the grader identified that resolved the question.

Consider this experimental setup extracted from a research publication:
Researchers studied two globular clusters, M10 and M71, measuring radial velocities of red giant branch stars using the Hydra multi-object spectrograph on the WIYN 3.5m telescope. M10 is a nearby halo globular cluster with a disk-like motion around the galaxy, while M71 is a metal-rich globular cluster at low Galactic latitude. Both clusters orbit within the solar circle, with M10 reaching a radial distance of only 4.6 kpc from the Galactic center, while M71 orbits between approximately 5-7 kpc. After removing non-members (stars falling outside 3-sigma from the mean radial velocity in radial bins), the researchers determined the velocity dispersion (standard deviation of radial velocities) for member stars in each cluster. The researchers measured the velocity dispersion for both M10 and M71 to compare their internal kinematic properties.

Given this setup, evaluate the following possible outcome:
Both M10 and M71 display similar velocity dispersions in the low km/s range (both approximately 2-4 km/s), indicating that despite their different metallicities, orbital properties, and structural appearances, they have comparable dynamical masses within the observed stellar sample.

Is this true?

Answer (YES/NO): NO